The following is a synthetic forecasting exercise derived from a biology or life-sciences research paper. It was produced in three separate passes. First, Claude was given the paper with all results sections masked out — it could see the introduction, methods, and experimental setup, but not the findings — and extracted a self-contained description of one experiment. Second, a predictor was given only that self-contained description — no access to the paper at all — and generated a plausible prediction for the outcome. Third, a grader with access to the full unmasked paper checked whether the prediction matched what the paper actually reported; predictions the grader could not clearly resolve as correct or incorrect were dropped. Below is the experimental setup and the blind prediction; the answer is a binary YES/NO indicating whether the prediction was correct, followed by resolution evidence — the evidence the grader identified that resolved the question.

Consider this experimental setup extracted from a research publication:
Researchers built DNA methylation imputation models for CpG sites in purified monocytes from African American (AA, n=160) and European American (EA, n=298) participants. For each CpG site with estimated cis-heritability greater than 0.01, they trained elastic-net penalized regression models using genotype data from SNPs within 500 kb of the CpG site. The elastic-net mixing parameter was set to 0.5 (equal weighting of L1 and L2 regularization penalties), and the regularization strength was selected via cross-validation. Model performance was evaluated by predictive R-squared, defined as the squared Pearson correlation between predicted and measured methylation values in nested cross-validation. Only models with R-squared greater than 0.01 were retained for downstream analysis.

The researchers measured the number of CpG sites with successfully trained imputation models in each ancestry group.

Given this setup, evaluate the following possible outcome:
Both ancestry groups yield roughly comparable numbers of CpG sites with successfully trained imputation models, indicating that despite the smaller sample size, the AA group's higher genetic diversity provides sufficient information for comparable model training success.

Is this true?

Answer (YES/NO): NO